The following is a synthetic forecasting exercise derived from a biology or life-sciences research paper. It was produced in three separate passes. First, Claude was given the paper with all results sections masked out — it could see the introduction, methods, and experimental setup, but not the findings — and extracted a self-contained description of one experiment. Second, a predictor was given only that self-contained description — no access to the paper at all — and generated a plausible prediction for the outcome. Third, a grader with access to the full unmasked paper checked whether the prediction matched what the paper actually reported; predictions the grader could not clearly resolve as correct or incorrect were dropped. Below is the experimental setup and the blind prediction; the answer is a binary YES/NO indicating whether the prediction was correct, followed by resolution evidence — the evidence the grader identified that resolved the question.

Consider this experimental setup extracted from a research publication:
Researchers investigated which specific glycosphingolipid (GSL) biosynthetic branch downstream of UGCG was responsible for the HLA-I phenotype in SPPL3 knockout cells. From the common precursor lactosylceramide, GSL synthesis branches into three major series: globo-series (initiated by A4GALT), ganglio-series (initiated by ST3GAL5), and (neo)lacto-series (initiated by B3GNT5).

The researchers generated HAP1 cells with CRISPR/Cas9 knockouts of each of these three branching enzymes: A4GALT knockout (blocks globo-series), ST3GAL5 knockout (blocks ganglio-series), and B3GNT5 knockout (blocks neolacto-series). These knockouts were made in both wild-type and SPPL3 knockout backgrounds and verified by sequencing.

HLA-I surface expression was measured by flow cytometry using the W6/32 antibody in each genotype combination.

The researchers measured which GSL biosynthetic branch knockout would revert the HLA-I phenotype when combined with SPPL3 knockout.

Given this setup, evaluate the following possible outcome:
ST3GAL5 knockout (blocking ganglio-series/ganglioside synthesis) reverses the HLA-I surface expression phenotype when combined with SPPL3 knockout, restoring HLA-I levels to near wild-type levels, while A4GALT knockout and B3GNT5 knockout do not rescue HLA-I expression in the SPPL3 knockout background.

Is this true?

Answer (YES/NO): NO